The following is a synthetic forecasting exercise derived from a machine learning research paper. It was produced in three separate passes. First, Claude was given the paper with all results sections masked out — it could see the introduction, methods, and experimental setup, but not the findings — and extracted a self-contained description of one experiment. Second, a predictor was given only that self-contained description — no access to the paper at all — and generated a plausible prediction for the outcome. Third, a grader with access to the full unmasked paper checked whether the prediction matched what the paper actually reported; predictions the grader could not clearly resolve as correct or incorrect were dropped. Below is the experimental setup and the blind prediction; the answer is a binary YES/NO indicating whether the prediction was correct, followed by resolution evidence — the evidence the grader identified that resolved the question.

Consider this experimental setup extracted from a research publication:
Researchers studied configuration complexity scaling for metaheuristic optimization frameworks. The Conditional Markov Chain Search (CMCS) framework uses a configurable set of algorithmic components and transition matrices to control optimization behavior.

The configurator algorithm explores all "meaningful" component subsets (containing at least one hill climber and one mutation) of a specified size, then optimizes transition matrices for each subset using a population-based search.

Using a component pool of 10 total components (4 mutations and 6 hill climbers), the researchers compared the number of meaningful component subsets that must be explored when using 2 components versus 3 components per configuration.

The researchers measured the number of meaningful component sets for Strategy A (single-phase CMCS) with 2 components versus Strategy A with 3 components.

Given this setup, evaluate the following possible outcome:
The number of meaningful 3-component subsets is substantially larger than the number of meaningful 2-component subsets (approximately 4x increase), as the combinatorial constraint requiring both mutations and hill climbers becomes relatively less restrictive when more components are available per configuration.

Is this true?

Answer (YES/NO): YES